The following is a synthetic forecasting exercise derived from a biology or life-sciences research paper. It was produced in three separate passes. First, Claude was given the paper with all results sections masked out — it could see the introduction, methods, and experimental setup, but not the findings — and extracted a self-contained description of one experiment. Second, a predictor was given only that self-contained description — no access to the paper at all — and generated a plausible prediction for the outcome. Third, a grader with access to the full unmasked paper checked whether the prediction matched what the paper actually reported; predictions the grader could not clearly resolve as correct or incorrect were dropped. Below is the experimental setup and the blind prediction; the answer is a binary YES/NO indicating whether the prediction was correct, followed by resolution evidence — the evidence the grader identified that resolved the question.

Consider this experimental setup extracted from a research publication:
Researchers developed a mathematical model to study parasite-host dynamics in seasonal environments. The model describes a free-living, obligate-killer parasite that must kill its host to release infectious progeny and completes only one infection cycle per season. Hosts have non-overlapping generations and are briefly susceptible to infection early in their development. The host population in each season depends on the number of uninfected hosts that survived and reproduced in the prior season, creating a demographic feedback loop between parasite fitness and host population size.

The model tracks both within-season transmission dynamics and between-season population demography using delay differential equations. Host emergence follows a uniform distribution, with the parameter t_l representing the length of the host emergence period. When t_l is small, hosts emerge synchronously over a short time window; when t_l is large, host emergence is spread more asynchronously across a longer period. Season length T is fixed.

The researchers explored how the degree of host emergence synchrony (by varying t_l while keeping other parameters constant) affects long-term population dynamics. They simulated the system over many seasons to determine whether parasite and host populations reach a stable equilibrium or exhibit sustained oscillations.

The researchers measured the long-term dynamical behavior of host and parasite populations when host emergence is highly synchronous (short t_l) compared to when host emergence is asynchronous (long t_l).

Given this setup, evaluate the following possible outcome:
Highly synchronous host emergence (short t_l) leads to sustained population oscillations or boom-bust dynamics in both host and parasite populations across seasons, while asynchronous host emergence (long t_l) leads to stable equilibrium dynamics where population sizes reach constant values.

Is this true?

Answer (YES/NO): YES